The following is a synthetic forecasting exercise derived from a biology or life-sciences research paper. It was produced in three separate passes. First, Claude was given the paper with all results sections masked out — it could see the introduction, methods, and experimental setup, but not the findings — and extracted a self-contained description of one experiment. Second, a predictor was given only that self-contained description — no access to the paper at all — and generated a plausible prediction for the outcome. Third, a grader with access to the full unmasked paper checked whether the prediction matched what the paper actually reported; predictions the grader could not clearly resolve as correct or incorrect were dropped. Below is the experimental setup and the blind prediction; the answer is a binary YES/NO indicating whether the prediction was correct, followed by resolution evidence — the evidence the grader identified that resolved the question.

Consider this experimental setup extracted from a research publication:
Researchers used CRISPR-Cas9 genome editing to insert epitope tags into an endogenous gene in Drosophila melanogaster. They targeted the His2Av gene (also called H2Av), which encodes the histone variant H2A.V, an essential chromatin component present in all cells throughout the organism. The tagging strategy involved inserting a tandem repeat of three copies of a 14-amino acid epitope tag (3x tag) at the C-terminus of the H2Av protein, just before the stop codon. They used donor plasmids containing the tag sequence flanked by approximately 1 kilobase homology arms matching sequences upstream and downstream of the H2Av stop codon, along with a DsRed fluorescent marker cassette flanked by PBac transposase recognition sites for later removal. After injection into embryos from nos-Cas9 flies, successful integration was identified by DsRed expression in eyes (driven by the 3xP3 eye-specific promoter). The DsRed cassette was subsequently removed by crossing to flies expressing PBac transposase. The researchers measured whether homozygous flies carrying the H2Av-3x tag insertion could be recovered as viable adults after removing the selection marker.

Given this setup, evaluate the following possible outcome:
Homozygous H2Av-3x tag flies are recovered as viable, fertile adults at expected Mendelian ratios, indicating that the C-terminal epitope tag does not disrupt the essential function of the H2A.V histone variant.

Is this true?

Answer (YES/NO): YES